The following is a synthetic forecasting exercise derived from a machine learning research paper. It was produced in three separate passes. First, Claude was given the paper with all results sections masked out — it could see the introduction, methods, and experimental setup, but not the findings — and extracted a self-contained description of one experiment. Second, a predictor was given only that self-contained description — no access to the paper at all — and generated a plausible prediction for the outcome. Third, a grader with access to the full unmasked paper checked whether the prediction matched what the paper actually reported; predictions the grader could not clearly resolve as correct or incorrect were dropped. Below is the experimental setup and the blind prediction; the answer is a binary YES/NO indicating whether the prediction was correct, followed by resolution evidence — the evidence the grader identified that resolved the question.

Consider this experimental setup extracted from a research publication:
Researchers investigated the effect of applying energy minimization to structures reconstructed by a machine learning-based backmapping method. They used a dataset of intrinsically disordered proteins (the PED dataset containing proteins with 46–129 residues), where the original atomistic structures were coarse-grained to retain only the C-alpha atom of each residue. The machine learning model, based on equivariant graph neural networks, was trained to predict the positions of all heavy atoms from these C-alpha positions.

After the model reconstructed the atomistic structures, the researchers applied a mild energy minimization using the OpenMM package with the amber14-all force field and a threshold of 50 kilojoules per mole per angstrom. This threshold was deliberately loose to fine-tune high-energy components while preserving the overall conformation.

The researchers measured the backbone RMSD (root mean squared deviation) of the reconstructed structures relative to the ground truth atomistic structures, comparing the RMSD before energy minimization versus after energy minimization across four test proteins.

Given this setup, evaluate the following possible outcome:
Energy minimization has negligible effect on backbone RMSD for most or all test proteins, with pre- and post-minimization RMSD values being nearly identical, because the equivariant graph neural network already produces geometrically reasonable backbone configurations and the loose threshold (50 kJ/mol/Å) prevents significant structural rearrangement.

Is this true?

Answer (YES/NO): NO